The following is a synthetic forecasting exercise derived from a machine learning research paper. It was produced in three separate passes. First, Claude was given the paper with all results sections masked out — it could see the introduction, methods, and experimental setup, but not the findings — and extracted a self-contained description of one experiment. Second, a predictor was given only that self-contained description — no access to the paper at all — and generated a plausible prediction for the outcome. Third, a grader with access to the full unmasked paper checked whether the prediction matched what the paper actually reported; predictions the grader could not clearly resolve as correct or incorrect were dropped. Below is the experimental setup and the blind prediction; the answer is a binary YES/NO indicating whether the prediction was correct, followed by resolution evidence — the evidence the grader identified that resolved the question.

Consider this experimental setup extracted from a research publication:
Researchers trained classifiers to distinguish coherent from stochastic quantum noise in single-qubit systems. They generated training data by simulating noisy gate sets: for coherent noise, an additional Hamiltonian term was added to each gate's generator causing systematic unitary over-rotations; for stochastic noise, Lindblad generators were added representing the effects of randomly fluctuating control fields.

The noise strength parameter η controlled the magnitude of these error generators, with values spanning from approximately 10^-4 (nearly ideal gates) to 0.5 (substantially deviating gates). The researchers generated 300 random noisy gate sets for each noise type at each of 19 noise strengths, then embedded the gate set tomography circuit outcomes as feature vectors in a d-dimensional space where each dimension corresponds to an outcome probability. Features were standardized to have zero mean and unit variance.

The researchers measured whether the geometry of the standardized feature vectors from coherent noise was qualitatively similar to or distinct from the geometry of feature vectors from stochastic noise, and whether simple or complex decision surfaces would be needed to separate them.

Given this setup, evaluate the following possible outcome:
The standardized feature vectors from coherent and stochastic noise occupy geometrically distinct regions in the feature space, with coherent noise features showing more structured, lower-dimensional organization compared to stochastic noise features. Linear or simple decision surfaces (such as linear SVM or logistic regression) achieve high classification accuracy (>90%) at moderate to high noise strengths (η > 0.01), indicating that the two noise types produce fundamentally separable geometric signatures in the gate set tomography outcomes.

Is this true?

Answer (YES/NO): NO